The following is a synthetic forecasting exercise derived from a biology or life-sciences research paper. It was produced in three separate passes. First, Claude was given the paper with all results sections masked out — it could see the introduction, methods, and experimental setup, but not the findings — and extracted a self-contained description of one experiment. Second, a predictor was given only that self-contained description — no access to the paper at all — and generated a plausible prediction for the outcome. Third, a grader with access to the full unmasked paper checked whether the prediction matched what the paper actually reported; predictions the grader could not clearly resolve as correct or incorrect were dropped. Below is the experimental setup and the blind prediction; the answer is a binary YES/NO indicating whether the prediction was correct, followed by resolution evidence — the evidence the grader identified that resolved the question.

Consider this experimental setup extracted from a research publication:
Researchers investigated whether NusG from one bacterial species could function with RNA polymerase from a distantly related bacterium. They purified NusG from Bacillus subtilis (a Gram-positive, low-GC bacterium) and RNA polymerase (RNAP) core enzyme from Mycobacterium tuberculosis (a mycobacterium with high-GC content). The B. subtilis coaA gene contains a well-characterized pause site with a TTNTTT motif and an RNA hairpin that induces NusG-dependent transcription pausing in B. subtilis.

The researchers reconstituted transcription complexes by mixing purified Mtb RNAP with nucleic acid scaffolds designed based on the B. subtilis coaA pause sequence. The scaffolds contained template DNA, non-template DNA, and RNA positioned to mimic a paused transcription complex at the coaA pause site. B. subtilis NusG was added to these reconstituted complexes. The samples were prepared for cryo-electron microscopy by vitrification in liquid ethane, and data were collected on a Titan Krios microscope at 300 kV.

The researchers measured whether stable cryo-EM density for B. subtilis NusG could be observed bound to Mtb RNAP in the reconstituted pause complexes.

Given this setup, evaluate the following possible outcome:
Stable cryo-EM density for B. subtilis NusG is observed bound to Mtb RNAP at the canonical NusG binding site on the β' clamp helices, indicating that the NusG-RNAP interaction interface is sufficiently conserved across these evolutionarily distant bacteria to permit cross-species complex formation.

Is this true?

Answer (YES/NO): YES